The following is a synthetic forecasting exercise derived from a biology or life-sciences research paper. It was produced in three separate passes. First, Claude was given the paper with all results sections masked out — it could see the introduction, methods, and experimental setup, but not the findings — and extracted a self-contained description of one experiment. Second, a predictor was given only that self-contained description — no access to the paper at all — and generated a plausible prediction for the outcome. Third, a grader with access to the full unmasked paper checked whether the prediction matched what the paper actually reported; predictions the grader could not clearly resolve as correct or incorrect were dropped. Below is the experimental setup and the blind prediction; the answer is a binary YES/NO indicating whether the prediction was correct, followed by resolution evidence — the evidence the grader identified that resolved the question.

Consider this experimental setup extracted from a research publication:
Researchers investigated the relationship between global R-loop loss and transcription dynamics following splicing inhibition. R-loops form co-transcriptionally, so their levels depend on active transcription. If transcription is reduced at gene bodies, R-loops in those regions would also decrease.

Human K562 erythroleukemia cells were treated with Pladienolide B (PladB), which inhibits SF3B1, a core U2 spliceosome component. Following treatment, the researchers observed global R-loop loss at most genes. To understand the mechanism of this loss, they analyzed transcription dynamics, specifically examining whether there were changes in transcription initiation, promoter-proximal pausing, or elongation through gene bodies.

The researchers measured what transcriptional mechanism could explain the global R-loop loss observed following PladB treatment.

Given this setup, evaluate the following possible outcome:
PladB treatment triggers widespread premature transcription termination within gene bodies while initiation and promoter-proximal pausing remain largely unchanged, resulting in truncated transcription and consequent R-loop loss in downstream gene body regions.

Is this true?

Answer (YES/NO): NO